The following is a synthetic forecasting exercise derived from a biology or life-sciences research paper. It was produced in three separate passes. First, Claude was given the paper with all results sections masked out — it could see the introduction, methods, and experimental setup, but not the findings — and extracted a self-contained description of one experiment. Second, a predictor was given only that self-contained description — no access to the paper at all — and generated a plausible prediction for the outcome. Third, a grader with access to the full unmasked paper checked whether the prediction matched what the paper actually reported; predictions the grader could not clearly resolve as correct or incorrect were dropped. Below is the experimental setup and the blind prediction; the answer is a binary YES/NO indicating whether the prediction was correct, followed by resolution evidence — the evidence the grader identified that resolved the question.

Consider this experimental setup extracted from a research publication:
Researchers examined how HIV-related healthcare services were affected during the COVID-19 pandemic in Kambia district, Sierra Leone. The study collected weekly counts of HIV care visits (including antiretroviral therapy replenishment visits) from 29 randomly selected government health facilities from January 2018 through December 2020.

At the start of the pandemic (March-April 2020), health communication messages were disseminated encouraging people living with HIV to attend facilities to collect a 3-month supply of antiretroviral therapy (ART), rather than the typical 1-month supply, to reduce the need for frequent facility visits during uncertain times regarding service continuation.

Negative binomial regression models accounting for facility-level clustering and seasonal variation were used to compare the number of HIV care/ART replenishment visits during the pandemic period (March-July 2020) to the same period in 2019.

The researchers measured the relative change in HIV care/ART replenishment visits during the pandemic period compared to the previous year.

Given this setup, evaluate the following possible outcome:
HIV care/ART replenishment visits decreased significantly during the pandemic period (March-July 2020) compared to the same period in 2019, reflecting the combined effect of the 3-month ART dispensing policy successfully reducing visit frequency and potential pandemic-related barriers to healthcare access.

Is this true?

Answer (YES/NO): NO